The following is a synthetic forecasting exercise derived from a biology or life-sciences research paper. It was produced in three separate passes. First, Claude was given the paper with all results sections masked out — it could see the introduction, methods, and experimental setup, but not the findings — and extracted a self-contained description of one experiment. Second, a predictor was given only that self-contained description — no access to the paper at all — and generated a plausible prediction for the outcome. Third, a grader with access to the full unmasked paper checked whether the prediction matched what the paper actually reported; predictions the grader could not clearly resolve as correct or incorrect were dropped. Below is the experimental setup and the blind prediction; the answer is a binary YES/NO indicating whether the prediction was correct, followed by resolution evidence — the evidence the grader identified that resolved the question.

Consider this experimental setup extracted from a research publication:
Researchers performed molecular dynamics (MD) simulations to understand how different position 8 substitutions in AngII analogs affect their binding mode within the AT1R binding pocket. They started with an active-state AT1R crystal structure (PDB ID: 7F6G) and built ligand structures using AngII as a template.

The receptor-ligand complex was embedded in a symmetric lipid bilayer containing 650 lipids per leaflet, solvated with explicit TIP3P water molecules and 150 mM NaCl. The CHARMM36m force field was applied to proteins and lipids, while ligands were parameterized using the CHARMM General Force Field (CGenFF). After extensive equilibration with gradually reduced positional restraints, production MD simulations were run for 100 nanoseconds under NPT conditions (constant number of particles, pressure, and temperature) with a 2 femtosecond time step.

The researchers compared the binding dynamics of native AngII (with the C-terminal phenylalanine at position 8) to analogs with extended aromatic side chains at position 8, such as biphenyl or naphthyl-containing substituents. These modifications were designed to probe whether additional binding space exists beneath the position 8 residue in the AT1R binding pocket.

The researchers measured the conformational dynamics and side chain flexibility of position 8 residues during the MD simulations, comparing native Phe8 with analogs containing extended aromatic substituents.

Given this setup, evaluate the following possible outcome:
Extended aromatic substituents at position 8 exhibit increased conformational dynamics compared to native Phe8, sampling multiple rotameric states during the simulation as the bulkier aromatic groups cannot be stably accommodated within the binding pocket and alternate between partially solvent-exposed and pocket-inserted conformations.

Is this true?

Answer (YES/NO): NO